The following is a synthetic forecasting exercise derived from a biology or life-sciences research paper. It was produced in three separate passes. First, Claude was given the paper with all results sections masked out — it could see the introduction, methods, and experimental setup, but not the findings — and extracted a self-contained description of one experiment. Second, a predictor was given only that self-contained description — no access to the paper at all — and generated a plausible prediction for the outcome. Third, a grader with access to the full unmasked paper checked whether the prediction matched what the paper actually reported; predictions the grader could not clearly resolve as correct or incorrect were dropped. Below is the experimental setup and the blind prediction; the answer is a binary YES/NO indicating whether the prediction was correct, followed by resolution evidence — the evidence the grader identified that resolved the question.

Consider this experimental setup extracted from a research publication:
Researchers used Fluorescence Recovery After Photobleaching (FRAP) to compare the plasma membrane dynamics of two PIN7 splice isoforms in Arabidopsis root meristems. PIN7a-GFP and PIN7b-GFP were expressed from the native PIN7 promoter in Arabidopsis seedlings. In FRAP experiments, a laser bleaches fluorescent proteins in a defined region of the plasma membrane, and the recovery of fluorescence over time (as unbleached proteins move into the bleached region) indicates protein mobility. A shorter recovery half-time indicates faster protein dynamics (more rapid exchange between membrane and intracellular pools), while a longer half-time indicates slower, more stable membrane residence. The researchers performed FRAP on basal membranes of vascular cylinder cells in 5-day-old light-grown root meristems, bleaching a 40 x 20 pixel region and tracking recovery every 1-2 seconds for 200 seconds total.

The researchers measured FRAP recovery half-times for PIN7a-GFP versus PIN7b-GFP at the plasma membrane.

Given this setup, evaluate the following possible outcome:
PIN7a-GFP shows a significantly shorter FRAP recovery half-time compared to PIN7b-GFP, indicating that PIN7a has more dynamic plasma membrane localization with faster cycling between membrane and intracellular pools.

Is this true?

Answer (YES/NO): NO